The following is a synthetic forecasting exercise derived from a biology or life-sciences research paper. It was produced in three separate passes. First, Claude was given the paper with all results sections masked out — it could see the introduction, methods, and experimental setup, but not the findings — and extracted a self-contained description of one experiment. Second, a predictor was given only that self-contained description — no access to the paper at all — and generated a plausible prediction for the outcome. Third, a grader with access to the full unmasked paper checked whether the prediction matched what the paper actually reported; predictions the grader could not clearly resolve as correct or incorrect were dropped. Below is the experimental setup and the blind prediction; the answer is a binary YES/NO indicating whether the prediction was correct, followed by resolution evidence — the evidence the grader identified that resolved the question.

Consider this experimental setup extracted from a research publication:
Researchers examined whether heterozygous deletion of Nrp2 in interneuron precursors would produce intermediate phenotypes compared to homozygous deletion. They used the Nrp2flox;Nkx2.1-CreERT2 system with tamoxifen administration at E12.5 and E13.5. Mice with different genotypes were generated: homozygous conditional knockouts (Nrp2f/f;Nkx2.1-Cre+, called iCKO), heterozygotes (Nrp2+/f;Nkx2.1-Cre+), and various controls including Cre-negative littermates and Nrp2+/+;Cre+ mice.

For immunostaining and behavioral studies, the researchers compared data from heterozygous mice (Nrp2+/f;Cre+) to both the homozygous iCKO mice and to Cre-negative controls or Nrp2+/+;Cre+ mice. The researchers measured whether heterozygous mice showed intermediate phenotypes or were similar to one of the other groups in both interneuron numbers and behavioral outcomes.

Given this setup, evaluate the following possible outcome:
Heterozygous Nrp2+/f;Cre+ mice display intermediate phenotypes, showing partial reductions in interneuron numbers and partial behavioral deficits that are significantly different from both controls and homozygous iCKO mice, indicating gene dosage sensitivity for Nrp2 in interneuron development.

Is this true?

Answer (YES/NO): NO